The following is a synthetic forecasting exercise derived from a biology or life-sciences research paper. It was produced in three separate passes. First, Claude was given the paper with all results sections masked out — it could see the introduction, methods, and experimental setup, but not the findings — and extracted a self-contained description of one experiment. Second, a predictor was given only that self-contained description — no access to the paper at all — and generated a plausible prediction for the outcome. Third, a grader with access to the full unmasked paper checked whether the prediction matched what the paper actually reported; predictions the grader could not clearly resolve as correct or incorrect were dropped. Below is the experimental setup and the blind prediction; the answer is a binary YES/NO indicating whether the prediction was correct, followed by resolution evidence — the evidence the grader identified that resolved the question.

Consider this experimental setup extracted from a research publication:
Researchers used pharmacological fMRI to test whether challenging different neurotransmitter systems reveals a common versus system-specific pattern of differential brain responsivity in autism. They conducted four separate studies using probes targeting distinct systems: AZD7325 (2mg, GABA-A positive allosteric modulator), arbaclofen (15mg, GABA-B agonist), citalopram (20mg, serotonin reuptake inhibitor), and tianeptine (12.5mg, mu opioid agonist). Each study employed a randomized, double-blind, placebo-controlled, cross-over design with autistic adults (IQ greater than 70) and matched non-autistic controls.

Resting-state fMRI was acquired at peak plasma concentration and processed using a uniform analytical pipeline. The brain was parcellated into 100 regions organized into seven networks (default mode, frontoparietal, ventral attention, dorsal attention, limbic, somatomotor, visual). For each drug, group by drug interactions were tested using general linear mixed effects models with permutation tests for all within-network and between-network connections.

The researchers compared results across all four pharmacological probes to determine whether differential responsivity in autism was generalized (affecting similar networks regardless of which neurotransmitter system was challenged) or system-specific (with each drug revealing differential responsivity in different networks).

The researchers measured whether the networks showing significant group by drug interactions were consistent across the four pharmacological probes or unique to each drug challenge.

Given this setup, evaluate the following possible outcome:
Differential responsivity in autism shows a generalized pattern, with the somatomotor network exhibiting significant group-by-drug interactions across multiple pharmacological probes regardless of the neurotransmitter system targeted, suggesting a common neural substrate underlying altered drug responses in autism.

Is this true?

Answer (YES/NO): NO